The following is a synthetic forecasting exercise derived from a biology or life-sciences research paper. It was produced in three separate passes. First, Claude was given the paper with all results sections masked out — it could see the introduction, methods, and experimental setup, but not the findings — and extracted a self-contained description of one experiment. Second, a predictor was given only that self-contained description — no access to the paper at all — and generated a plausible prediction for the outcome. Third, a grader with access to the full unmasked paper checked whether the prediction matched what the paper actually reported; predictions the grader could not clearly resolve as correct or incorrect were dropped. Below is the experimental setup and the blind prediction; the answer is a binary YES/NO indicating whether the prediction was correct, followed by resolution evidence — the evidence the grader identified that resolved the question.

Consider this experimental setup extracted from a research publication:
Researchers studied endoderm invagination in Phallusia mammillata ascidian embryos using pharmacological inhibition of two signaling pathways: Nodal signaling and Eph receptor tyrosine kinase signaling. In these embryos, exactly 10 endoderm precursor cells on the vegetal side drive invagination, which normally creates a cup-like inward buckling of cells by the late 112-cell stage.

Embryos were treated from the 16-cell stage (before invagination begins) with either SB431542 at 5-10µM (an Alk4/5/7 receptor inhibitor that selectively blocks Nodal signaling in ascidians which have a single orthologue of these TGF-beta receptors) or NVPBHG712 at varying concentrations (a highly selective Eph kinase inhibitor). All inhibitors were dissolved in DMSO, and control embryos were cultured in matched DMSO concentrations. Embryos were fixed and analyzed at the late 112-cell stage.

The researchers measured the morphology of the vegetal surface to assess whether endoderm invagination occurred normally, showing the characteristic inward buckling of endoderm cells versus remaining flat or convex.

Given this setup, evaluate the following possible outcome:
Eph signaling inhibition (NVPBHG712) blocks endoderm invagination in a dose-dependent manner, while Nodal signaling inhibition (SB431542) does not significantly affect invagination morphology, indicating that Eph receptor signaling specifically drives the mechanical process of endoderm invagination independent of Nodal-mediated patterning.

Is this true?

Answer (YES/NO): NO